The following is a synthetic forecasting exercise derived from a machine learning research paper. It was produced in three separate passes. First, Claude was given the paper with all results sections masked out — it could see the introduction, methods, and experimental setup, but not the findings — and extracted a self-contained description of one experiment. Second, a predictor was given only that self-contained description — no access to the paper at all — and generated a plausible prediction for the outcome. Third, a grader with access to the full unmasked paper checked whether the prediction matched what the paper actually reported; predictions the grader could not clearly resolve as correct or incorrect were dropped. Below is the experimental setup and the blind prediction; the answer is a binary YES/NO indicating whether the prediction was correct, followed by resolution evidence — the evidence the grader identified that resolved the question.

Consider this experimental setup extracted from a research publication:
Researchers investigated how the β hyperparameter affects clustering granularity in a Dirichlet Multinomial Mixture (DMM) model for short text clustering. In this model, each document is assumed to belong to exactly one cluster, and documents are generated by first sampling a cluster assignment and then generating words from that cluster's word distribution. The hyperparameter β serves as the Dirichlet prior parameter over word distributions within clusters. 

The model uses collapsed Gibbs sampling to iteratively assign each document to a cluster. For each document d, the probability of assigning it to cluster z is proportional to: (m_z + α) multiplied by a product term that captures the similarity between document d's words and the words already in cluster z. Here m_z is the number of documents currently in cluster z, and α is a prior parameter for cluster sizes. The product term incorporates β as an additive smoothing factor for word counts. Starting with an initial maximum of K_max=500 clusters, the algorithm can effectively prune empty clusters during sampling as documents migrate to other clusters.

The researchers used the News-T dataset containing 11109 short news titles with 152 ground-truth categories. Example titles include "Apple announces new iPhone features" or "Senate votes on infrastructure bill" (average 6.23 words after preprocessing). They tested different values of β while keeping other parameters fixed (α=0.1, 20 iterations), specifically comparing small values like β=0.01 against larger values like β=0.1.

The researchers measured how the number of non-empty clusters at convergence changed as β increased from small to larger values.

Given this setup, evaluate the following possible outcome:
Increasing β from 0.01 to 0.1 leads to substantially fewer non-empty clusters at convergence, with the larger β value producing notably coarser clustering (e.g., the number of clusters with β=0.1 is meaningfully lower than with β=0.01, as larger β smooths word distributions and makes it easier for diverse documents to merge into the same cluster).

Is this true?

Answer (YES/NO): YES